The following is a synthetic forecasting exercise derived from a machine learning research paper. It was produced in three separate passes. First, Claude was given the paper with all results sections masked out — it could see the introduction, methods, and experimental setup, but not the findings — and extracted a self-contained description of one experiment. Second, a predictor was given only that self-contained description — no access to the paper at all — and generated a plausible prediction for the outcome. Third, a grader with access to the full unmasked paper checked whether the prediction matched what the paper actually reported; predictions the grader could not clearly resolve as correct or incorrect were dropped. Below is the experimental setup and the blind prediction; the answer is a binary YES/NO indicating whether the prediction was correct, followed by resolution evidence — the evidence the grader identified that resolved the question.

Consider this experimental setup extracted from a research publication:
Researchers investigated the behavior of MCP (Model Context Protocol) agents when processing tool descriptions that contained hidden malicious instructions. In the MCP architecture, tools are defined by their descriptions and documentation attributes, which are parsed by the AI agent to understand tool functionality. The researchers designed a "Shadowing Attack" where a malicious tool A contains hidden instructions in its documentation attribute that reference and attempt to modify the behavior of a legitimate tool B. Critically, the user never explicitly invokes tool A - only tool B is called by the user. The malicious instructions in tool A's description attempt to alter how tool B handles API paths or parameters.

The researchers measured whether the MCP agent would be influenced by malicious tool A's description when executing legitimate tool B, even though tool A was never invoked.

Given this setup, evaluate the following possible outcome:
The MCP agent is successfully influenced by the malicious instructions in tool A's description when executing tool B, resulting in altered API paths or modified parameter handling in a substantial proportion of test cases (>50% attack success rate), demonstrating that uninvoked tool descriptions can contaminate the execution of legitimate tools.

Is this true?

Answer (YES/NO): YES